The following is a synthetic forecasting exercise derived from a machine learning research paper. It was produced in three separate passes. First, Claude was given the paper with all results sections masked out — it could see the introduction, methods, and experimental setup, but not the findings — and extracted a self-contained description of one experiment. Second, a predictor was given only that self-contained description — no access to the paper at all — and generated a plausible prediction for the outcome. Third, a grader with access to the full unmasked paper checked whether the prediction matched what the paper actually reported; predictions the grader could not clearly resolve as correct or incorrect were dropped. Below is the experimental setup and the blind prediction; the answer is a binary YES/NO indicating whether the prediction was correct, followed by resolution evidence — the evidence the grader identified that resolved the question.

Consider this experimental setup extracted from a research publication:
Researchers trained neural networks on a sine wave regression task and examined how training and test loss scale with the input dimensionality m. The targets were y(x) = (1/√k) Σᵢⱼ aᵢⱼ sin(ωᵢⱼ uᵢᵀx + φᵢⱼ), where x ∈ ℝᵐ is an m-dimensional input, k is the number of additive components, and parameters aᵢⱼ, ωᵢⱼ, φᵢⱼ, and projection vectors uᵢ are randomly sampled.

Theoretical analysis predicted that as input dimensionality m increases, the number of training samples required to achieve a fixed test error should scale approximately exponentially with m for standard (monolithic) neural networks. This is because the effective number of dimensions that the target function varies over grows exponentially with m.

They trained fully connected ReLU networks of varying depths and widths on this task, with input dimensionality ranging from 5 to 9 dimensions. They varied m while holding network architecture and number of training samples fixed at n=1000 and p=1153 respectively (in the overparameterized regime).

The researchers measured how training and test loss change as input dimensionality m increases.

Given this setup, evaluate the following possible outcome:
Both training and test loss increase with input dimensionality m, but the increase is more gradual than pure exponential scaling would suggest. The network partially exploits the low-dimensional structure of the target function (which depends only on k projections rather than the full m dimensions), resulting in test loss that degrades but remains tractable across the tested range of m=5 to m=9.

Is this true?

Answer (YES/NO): NO